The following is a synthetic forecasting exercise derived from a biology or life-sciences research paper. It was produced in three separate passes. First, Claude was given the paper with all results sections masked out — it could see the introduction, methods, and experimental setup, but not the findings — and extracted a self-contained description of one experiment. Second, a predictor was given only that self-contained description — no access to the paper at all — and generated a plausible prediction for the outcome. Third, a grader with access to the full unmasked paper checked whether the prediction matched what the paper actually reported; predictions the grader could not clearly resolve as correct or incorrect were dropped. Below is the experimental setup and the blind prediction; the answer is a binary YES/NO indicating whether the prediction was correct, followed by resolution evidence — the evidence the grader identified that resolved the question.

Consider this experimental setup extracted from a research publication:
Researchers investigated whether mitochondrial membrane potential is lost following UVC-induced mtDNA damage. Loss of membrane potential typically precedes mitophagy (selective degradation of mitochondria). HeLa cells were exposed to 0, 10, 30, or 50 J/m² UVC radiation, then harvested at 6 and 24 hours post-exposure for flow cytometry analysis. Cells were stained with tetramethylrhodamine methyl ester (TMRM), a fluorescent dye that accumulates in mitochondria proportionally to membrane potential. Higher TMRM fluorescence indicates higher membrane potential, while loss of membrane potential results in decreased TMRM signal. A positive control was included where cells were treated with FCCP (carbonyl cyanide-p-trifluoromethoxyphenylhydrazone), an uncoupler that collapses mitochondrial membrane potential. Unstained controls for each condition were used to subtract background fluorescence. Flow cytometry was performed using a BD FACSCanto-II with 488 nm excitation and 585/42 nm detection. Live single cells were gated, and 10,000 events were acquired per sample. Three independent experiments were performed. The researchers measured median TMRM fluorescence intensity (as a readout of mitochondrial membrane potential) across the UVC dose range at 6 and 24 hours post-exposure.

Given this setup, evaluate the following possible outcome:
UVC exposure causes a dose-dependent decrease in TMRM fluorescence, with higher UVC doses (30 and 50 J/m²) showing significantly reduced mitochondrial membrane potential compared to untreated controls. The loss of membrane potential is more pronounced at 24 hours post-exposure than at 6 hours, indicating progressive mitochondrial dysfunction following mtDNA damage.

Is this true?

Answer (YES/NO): NO